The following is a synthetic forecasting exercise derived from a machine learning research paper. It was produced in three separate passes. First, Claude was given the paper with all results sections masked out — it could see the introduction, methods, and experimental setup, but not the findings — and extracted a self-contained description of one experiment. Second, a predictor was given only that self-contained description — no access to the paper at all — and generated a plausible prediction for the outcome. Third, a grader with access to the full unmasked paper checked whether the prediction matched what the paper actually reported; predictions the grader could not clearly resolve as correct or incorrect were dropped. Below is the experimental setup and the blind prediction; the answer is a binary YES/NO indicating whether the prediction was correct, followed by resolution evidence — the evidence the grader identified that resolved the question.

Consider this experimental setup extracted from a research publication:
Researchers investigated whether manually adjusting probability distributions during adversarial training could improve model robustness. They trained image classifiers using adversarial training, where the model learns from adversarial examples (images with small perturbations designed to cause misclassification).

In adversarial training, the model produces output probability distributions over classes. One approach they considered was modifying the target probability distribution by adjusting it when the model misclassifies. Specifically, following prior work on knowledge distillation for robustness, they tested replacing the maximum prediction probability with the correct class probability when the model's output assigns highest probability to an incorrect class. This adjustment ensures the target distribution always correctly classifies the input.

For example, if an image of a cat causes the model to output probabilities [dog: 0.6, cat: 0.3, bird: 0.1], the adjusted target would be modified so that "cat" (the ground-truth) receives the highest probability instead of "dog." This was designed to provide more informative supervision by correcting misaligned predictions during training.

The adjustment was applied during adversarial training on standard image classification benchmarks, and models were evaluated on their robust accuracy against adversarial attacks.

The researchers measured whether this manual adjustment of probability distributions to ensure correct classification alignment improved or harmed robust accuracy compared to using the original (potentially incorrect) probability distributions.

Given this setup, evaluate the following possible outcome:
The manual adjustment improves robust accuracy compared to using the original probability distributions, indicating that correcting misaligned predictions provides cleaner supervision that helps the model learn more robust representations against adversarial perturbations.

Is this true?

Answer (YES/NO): NO